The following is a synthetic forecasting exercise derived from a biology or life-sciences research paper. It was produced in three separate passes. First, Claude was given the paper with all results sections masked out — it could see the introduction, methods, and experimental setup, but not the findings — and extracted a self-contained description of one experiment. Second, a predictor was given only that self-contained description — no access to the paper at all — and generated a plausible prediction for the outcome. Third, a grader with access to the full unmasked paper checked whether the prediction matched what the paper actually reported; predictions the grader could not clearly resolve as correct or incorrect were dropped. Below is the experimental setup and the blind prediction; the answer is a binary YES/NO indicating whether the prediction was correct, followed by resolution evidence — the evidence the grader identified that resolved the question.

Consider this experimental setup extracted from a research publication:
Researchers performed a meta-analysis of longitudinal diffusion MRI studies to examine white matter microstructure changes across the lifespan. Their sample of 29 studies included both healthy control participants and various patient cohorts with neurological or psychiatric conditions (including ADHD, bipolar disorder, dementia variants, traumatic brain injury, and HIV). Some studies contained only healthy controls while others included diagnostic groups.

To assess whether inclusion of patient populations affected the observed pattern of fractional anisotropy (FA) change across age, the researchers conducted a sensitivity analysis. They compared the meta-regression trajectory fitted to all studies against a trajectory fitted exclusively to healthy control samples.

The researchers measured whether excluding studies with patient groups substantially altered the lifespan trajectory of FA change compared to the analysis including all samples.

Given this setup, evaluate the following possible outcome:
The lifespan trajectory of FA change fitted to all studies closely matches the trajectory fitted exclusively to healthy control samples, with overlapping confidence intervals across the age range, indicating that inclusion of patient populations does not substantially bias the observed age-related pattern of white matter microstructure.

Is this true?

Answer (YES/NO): NO